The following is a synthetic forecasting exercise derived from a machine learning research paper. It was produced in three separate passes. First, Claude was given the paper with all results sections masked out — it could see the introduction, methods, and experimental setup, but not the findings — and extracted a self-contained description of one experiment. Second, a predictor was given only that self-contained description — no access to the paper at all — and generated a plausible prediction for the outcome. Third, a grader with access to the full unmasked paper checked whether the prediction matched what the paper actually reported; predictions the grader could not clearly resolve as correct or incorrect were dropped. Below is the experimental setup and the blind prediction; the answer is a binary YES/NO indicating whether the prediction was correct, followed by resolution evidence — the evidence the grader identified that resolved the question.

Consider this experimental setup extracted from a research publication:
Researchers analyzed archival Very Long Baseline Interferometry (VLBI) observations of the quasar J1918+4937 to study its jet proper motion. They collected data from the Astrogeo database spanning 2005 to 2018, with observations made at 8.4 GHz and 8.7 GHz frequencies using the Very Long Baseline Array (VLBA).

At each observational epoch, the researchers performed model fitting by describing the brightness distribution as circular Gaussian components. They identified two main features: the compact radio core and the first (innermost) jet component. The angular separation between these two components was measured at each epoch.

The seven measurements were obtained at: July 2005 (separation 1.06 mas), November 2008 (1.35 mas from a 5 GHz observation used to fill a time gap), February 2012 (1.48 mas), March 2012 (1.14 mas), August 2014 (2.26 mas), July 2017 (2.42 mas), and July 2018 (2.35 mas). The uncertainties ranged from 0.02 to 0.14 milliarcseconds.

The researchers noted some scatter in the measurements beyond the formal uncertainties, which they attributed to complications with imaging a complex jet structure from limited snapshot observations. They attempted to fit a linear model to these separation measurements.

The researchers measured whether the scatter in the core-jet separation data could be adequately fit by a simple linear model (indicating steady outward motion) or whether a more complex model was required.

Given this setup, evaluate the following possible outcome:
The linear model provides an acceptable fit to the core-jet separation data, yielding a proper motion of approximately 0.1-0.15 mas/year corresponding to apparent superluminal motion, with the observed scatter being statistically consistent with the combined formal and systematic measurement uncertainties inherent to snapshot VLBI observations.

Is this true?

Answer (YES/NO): YES